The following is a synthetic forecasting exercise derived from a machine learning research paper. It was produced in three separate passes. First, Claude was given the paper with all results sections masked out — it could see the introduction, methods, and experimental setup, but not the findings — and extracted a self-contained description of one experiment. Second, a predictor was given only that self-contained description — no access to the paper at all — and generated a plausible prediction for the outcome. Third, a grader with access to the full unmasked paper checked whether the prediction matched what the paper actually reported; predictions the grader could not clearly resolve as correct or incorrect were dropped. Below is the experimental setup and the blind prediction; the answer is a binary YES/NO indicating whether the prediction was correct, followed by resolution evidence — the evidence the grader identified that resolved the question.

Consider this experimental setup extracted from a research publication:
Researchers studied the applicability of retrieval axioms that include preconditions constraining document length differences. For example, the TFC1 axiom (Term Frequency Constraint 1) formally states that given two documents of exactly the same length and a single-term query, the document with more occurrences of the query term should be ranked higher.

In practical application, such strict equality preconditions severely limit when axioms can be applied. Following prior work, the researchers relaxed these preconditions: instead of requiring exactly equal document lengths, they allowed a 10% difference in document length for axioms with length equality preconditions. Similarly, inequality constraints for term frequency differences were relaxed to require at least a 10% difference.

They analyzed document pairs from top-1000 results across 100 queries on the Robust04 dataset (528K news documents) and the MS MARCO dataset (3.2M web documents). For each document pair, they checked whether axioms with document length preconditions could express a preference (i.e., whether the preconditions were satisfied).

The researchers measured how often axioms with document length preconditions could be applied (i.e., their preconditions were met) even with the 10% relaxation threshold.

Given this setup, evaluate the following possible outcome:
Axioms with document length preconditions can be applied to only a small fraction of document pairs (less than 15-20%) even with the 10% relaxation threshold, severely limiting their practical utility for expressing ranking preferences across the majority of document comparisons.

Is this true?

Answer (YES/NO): YES